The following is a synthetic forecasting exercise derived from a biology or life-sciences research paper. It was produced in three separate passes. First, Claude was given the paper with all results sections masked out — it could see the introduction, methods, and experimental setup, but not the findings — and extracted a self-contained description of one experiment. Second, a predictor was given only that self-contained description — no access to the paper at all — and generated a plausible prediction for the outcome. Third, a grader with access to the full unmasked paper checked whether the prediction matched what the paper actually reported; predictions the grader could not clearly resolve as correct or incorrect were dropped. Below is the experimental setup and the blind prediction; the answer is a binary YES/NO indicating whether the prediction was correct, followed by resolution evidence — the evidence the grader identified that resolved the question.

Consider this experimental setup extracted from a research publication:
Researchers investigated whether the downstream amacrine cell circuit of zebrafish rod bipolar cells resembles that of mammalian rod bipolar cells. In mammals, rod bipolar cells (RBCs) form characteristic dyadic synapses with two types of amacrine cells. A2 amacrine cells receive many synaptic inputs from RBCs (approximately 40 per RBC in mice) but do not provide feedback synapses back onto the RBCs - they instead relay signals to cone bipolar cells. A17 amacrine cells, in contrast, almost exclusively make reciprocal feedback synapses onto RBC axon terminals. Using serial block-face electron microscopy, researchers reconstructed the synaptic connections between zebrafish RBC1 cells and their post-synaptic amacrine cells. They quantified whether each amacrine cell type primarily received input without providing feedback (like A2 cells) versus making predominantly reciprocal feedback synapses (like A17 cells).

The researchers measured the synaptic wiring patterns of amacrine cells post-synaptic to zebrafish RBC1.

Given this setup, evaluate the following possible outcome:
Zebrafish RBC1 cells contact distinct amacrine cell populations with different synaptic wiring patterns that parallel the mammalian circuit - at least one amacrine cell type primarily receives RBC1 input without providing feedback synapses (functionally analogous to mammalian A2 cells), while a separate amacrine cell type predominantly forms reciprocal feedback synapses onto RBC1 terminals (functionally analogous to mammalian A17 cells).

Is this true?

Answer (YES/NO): YES